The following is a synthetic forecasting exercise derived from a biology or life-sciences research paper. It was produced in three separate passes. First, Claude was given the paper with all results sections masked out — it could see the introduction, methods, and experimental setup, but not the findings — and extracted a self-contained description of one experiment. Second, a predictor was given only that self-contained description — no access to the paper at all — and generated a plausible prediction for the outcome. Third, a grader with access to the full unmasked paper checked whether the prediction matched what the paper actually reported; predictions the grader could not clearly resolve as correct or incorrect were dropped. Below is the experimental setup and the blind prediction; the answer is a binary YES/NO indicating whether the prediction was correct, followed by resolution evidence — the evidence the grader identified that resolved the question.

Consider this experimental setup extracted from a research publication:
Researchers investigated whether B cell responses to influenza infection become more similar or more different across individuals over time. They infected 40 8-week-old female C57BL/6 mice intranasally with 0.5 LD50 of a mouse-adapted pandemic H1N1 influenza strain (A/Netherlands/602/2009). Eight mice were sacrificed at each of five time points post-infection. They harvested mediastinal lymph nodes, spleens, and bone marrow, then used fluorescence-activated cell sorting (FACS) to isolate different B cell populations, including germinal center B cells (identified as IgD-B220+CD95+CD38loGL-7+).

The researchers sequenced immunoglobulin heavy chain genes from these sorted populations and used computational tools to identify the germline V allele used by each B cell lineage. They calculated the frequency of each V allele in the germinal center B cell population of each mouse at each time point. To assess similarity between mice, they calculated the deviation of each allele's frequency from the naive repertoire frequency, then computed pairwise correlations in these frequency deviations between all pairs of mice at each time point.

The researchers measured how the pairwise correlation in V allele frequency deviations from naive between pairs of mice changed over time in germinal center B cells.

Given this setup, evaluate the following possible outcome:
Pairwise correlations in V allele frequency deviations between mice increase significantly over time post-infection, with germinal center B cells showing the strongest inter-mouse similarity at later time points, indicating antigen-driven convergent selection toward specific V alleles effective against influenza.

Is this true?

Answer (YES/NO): NO